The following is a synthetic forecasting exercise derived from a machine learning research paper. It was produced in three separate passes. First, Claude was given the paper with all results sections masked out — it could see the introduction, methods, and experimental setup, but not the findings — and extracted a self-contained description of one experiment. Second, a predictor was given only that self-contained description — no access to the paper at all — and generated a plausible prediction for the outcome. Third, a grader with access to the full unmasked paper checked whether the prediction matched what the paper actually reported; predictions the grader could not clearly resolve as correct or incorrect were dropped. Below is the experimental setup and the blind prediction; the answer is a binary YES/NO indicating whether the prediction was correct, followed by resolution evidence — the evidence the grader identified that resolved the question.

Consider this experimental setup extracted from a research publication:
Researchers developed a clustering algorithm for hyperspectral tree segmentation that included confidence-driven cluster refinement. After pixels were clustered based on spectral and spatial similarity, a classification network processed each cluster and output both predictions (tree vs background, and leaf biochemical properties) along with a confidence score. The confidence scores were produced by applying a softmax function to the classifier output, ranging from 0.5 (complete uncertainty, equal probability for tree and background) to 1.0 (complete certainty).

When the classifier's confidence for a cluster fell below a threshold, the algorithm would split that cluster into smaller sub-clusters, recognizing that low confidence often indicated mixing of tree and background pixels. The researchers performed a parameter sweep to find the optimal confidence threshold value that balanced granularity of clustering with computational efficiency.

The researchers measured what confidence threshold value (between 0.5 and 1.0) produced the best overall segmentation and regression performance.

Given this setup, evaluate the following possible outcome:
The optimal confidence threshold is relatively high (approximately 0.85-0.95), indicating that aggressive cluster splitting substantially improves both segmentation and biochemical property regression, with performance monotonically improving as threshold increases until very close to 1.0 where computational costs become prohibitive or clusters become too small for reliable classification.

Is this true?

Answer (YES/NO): NO